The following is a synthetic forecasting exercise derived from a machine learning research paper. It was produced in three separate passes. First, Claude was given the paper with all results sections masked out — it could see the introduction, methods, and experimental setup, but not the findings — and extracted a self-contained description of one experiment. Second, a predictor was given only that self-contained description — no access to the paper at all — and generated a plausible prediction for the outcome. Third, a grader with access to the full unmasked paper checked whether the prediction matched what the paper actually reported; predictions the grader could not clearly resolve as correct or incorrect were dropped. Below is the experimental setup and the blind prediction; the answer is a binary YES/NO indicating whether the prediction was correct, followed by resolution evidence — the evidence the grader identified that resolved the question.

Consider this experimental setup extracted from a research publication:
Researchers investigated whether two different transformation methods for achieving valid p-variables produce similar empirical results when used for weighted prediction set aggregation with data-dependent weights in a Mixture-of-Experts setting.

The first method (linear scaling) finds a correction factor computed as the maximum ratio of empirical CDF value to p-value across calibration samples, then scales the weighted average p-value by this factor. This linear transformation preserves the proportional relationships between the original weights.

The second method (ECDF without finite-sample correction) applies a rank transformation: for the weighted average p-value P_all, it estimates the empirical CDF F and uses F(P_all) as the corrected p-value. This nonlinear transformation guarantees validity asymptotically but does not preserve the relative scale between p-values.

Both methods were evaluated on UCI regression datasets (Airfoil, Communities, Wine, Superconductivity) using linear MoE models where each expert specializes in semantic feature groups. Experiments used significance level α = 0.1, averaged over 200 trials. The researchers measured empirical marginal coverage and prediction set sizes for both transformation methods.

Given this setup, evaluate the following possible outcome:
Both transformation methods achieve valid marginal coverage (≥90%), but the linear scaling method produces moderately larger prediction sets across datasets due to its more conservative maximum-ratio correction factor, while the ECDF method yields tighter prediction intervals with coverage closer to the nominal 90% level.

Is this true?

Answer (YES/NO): NO